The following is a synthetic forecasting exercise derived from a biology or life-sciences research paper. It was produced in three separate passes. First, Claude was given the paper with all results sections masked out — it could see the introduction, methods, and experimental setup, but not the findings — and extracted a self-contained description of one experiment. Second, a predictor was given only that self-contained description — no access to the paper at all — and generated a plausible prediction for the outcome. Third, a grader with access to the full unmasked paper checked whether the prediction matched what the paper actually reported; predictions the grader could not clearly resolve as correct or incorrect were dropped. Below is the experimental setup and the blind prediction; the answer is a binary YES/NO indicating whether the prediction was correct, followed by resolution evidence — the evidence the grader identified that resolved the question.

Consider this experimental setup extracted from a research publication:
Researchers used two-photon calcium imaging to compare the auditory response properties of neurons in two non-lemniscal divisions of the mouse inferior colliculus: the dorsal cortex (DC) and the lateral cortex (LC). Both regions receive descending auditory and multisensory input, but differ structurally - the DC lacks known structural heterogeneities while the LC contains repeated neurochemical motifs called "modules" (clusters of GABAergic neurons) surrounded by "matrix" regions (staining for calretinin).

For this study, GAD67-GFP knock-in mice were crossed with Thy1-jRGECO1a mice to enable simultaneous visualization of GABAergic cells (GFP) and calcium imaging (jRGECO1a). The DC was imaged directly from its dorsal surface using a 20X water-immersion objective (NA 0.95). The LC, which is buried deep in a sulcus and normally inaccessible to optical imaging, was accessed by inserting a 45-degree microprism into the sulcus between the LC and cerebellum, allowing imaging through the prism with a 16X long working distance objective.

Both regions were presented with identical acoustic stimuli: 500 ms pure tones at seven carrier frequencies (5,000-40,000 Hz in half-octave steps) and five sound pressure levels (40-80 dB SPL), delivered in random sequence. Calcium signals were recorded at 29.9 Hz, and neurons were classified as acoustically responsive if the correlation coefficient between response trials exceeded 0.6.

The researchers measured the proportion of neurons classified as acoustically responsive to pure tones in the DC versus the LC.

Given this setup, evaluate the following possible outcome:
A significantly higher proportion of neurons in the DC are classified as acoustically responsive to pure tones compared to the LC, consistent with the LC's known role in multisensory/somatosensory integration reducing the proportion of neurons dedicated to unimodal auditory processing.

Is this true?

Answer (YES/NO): YES